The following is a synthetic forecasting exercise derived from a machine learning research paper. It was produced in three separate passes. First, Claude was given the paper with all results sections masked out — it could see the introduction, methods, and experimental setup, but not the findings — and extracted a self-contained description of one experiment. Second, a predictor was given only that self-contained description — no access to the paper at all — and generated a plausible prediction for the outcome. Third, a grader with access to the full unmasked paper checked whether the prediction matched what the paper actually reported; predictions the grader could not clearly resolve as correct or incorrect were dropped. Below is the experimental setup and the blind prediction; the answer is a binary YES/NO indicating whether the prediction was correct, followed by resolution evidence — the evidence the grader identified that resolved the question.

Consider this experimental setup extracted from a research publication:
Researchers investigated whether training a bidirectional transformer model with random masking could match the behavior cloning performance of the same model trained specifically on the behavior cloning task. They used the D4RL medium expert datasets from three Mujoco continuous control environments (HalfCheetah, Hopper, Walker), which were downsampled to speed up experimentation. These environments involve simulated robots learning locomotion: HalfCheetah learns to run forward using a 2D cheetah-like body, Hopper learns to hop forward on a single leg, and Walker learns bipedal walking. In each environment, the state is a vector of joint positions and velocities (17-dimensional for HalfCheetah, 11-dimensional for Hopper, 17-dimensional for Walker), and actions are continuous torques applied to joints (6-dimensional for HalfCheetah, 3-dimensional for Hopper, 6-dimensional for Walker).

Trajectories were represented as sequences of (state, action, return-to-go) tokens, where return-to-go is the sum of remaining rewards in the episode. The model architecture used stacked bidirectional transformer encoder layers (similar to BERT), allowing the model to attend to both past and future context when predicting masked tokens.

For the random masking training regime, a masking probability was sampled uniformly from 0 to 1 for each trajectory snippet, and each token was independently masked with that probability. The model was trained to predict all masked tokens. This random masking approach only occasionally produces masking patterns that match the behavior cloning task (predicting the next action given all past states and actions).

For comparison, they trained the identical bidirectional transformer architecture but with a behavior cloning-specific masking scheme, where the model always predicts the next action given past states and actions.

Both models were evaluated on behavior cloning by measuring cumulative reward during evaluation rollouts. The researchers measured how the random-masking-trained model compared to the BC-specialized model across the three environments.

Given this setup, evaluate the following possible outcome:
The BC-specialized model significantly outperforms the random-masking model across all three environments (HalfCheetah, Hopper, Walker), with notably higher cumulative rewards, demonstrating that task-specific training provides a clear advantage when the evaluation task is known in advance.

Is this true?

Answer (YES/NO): NO